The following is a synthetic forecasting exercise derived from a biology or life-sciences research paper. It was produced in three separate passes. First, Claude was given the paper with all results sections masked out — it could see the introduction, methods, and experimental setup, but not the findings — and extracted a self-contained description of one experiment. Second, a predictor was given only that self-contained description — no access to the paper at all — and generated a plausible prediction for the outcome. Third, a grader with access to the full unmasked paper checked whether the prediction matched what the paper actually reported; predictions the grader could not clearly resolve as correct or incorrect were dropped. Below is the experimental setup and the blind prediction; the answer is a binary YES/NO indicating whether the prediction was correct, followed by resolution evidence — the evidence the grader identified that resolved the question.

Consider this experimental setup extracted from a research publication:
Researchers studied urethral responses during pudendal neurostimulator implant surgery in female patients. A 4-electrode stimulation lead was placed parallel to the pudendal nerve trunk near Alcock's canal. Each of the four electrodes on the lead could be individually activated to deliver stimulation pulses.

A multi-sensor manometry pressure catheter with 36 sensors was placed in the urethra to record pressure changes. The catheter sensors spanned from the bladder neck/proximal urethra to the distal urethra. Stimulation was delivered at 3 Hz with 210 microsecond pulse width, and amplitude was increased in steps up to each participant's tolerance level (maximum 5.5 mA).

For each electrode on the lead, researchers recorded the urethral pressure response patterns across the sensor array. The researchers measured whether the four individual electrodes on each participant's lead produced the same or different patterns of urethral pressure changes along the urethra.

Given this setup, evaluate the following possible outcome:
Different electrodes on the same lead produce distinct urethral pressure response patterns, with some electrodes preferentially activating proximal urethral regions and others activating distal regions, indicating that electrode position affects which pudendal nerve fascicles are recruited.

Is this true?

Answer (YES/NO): YES